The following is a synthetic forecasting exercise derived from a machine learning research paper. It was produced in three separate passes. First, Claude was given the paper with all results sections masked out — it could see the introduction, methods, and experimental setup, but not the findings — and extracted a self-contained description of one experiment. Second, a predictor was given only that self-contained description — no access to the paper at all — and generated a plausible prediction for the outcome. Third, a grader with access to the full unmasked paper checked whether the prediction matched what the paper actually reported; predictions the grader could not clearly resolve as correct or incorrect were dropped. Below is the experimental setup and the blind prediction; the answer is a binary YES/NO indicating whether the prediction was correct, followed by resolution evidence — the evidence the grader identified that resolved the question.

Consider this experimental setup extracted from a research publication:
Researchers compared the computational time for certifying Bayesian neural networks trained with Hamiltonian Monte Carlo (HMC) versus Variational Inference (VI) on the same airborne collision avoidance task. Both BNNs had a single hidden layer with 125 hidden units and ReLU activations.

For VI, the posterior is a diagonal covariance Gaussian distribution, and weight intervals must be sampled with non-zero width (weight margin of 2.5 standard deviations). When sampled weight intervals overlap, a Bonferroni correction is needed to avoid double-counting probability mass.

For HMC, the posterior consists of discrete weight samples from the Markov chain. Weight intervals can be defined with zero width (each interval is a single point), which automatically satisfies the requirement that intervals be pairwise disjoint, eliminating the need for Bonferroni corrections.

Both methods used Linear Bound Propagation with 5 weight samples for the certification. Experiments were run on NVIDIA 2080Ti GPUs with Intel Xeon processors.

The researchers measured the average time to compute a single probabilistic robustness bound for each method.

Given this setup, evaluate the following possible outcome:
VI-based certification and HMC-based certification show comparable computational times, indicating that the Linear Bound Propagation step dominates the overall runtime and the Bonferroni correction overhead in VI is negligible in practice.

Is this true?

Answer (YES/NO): NO